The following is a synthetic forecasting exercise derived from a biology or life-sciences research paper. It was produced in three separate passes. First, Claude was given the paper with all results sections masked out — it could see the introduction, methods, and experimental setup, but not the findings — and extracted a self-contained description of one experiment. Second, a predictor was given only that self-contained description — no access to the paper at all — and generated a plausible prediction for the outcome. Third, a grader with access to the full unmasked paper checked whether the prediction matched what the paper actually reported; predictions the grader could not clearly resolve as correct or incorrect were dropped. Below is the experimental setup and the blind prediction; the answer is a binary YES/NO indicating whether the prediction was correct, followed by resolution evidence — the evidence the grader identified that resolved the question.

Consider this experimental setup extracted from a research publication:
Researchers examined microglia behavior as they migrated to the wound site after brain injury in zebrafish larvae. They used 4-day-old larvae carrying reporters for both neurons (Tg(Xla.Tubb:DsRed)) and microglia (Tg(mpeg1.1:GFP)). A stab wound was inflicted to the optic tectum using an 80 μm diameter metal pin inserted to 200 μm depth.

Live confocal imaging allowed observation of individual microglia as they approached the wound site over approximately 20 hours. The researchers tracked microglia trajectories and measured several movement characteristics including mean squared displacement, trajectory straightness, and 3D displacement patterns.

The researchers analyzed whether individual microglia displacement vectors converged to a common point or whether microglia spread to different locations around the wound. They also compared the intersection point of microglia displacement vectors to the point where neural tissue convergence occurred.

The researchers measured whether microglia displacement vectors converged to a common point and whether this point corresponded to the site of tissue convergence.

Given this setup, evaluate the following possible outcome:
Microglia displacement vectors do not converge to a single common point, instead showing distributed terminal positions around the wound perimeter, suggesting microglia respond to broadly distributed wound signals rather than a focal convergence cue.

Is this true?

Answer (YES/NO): NO